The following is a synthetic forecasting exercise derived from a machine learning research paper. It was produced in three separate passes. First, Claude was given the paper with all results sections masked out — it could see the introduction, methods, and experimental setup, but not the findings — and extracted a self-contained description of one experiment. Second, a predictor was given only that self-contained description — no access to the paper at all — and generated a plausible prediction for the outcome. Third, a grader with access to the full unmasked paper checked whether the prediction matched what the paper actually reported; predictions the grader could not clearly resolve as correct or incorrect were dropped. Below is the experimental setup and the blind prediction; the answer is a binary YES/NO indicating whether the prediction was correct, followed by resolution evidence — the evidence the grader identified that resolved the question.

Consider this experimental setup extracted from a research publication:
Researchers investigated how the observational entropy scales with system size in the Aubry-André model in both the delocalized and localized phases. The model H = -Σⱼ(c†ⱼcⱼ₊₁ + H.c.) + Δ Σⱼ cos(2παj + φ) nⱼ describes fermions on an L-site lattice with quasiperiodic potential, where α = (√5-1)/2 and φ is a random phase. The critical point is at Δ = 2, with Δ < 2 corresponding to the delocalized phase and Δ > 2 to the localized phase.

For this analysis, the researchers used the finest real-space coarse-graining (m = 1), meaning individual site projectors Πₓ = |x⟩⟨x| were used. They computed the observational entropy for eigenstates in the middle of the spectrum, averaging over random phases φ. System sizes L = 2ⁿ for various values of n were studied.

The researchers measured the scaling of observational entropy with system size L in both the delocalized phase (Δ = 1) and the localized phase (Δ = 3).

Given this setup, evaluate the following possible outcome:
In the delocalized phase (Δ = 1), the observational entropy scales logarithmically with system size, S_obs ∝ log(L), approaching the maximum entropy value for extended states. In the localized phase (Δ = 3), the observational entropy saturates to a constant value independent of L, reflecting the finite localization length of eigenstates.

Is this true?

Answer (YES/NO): YES